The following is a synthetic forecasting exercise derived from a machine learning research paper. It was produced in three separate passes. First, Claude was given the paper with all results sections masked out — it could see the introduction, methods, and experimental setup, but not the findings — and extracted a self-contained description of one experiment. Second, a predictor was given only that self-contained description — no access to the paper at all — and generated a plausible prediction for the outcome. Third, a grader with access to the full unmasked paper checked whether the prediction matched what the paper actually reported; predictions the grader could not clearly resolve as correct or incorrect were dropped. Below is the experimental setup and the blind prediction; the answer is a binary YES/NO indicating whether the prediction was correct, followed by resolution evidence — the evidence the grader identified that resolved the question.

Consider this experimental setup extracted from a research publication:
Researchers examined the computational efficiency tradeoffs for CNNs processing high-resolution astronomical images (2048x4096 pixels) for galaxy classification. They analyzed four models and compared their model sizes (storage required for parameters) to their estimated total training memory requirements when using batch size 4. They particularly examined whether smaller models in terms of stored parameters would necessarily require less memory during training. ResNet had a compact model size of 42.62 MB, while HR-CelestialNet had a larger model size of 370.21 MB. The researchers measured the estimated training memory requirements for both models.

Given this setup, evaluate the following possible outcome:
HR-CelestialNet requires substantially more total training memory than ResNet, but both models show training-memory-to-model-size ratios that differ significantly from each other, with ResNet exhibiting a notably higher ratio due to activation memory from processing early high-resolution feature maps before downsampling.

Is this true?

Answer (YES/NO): NO